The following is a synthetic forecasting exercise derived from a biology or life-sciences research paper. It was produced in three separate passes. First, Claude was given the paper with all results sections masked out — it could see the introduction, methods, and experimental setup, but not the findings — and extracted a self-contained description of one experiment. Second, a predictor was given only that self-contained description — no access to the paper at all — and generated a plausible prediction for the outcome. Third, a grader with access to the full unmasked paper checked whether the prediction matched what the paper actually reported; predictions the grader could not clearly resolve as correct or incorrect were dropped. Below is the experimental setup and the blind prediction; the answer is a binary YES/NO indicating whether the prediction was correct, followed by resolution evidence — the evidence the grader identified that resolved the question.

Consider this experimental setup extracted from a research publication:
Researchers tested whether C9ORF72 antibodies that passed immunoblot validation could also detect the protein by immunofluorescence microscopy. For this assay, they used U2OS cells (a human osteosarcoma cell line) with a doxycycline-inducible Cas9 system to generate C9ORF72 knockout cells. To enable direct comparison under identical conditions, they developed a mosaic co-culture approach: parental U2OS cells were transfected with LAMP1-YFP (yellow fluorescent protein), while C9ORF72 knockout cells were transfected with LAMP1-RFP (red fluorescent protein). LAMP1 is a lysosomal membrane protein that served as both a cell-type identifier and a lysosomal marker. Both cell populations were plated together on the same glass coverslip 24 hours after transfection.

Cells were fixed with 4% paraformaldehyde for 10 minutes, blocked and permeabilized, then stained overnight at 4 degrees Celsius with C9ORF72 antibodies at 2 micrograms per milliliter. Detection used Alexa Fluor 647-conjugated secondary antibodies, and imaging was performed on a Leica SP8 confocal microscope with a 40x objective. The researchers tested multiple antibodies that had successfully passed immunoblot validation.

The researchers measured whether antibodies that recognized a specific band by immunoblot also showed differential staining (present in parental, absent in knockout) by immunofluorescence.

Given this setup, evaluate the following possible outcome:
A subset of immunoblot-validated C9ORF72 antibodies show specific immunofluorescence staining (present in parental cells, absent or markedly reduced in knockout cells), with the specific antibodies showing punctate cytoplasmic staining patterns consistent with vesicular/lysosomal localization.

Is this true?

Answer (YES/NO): NO